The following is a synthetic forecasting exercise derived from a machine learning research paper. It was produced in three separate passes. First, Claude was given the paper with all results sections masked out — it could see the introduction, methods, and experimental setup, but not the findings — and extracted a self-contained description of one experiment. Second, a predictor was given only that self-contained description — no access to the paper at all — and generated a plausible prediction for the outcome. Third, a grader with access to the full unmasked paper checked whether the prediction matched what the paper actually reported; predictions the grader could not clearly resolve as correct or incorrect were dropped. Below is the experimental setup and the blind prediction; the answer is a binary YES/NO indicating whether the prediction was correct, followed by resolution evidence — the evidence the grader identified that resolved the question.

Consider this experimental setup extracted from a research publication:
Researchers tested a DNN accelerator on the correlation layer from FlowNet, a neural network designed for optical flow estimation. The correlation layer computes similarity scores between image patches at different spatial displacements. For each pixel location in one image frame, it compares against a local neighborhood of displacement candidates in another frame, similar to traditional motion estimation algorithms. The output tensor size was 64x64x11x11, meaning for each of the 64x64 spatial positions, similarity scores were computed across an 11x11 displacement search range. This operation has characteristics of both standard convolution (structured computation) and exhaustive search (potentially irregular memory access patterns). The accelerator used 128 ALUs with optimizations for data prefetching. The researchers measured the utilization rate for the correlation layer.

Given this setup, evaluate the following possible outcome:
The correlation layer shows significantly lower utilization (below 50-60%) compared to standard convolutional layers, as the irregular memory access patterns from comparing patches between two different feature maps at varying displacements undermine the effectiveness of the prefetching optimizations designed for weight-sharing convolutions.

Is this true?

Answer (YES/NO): NO